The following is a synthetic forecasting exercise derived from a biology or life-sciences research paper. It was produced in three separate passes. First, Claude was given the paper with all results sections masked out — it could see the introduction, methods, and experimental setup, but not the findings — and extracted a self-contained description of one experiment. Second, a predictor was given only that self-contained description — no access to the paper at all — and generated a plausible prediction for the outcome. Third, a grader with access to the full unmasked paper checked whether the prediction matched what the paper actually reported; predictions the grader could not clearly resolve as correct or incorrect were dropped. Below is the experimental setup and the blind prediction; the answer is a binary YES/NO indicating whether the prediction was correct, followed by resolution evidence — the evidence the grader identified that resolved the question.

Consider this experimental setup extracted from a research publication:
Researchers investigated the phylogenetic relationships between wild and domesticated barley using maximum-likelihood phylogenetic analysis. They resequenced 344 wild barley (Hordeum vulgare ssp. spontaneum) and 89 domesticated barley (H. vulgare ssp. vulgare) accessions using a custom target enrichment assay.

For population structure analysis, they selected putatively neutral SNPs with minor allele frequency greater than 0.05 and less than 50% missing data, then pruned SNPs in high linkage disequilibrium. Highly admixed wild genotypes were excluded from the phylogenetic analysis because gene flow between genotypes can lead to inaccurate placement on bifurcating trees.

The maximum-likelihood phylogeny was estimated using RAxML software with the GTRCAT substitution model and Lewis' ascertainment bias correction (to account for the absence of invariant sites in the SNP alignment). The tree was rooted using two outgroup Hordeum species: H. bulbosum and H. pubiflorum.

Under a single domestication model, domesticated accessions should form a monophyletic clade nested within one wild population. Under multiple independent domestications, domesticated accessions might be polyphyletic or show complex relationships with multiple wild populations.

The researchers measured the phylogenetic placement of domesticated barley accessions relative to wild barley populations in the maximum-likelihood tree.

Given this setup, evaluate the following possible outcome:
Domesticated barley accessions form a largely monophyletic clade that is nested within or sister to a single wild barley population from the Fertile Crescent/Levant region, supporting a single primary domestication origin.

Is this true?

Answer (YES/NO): NO